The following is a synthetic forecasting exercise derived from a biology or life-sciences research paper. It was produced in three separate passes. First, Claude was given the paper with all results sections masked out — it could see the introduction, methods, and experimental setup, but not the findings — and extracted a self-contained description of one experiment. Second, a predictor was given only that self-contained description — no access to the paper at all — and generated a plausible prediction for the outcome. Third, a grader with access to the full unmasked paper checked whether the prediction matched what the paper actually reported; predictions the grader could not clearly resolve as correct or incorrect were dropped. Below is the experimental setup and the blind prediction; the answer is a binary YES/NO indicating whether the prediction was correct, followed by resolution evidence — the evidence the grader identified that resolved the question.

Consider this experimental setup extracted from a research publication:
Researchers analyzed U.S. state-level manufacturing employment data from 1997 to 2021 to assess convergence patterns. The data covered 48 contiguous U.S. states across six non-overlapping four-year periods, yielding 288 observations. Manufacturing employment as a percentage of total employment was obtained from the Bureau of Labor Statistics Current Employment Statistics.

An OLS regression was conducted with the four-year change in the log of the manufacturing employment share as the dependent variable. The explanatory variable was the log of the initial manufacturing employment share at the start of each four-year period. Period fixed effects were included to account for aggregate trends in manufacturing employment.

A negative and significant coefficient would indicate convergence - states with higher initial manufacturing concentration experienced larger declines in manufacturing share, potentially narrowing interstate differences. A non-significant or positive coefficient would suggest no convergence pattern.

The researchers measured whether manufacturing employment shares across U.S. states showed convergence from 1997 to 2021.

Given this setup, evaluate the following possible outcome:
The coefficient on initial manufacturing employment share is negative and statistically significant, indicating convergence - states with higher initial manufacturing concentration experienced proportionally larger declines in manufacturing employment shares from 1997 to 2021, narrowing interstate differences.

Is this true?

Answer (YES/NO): NO